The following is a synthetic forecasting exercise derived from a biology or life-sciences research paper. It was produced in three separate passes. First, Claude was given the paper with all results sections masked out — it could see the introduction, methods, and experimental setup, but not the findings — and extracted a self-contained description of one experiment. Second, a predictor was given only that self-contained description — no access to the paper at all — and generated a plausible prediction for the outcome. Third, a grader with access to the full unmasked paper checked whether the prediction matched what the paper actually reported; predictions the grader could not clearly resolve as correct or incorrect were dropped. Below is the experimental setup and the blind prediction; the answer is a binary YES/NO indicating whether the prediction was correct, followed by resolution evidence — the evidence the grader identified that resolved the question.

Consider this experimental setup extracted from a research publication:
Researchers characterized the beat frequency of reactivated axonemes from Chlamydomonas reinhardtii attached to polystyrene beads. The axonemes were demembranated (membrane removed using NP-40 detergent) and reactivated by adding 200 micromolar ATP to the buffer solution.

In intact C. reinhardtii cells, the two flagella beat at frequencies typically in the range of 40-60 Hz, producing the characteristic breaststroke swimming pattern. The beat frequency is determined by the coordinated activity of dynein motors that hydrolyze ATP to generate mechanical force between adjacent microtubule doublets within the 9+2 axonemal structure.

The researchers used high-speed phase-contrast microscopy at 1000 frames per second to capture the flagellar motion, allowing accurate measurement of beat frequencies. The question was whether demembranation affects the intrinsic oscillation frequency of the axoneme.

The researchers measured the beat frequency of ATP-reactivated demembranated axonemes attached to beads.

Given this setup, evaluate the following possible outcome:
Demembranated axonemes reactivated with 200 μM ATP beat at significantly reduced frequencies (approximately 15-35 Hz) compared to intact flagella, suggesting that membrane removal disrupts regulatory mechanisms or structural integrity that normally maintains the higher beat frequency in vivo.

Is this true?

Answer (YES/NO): NO